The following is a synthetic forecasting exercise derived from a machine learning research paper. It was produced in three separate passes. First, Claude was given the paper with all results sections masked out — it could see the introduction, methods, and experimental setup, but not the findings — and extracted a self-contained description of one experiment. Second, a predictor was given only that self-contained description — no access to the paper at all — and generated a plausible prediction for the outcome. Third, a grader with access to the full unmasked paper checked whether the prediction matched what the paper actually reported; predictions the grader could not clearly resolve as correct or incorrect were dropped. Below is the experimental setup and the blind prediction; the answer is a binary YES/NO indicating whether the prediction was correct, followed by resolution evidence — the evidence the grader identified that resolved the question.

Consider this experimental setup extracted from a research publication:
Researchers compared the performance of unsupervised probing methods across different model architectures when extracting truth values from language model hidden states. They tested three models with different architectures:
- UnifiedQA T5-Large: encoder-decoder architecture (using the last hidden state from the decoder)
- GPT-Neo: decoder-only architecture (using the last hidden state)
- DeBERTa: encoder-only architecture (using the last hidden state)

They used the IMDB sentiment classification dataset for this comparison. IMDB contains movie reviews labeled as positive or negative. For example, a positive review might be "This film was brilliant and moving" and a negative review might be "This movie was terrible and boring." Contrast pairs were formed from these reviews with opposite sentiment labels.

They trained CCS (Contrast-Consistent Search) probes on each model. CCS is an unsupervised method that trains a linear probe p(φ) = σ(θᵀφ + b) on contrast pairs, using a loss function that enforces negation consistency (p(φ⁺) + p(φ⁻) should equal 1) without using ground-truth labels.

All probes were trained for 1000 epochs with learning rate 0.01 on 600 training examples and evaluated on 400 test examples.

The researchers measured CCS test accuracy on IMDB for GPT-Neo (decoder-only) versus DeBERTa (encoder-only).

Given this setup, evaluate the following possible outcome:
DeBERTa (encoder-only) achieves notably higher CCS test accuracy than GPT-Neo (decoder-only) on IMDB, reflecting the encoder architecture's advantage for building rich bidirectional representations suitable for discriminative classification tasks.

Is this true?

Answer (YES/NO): YES